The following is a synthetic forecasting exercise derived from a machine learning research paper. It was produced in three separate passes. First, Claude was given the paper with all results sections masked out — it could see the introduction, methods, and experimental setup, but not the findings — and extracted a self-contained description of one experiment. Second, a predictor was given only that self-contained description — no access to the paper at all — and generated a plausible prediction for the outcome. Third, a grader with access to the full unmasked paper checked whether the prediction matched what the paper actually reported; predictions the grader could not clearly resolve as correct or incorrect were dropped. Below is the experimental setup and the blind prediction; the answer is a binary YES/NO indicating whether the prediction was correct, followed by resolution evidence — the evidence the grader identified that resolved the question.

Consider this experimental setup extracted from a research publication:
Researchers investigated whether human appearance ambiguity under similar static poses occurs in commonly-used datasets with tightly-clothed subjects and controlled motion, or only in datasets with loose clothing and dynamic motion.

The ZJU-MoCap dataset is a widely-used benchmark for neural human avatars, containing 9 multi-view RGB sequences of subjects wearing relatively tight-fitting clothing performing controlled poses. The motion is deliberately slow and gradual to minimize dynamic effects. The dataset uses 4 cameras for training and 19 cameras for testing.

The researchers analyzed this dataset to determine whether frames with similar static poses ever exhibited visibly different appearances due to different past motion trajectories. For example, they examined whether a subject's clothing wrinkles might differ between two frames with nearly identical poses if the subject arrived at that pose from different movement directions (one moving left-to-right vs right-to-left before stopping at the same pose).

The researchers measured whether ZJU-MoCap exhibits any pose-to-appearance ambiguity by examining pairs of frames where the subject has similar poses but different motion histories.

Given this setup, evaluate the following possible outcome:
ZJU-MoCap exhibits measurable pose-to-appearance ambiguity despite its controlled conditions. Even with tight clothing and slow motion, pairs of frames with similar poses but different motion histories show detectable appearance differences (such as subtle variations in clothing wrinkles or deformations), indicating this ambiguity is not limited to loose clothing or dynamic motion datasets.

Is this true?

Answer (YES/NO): YES